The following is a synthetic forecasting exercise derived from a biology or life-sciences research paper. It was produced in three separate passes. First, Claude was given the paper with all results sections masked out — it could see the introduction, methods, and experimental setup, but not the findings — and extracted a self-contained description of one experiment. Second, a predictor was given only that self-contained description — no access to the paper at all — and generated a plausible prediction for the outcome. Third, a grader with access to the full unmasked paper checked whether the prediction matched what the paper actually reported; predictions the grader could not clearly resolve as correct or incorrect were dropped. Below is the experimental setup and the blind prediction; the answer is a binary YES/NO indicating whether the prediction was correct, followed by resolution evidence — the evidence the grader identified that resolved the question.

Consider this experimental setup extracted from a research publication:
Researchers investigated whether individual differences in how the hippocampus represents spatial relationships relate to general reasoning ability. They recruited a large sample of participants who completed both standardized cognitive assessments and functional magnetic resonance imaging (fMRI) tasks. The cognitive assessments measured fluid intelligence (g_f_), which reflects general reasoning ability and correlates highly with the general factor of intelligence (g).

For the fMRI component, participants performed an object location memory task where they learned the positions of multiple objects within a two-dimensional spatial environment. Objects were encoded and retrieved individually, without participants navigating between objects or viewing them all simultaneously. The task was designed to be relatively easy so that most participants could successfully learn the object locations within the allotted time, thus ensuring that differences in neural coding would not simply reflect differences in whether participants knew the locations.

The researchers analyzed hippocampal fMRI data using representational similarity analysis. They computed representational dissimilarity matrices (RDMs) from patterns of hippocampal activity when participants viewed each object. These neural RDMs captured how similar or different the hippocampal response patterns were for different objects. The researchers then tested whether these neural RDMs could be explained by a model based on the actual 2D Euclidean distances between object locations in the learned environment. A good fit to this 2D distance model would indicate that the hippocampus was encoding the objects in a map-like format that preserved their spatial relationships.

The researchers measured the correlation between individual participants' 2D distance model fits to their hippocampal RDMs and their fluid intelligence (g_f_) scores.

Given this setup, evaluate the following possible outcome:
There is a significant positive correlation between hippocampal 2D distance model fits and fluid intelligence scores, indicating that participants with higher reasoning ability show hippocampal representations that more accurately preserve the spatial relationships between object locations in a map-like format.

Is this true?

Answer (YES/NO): YES